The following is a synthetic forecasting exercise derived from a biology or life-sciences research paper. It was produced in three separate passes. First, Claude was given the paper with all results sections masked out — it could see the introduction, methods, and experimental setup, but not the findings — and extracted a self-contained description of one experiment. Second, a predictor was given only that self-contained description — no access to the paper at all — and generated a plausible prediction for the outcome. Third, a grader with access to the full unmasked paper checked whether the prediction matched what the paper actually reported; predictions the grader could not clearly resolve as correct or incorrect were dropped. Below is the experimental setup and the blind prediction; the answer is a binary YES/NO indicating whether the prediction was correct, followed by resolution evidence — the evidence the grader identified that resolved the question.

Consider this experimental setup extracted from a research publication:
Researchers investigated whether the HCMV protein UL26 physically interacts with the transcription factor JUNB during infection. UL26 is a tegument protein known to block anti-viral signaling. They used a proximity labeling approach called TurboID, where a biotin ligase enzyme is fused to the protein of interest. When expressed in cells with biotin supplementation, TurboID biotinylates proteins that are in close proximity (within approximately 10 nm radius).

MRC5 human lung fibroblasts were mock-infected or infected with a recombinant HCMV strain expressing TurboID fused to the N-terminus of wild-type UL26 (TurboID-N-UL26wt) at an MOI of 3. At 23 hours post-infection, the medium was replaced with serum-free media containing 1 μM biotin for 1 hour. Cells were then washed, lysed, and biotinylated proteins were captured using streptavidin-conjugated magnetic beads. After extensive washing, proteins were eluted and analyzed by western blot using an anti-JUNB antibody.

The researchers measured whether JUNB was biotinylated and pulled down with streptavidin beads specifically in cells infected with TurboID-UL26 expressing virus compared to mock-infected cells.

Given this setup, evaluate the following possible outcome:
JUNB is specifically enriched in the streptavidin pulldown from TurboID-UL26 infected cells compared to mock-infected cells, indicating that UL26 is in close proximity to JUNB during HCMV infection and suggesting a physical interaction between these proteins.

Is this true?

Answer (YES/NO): YES